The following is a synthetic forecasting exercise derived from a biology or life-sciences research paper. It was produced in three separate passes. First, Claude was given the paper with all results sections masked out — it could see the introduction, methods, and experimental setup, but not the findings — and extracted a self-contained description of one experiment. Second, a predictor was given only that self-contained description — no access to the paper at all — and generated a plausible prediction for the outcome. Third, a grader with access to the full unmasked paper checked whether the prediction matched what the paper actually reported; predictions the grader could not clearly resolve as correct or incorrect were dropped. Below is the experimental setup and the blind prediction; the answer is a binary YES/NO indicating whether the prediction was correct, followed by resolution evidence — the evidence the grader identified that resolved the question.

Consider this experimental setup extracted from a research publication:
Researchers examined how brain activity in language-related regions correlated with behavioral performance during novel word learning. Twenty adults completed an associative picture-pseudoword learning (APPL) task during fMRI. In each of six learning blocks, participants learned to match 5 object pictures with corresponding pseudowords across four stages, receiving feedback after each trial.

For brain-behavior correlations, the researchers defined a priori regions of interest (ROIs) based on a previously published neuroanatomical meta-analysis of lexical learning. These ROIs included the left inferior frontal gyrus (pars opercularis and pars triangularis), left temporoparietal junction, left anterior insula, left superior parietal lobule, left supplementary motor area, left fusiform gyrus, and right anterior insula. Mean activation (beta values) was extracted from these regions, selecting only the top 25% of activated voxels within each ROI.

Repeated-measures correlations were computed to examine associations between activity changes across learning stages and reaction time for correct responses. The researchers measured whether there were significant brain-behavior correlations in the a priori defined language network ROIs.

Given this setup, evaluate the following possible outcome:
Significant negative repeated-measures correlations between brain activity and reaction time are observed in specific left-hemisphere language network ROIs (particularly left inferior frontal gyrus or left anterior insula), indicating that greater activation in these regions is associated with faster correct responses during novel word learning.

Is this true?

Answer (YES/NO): NO